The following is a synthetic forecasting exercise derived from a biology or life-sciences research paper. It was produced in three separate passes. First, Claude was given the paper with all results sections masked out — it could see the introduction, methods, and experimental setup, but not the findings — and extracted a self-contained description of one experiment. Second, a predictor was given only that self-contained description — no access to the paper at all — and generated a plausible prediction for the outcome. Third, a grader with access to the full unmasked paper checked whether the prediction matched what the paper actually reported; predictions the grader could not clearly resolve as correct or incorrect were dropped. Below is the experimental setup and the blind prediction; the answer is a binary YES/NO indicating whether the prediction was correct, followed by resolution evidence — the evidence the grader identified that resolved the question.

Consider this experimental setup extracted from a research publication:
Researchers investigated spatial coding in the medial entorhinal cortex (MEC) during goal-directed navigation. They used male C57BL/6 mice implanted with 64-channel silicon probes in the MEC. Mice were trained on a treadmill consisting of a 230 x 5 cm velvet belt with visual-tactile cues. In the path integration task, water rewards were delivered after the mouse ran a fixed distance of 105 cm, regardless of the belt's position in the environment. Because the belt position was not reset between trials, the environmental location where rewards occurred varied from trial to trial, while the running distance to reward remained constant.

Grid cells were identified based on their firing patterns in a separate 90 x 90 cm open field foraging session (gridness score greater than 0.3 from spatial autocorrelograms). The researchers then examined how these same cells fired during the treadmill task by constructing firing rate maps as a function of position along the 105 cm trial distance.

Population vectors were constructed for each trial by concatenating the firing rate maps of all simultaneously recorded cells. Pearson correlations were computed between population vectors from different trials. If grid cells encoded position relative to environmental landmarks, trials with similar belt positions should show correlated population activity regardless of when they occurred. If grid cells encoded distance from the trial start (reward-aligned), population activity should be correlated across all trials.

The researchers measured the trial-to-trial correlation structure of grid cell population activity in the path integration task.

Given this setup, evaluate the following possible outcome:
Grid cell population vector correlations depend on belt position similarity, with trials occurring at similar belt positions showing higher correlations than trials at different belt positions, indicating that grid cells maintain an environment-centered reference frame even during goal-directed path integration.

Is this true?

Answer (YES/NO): NO